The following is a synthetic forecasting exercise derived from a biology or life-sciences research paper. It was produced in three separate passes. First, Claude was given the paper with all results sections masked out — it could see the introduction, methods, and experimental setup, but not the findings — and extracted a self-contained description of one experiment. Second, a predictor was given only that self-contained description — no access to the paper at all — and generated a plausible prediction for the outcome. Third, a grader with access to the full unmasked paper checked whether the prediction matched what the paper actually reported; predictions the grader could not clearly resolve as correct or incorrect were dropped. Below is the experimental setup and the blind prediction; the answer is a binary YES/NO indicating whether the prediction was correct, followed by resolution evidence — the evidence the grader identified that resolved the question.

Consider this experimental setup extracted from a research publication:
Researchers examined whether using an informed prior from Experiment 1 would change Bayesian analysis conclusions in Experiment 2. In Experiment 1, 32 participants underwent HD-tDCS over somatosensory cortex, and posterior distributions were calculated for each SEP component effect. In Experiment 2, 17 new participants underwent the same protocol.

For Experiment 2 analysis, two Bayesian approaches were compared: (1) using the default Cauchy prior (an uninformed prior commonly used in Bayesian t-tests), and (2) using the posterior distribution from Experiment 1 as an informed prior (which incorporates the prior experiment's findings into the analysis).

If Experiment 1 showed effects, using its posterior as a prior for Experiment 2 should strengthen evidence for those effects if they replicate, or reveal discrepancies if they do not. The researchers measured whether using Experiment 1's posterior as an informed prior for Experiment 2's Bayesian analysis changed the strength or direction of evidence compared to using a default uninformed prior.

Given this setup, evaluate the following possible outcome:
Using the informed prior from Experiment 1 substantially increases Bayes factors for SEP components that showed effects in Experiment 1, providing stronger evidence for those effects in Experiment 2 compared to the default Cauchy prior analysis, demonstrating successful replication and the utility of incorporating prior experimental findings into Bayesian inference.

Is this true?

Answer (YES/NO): NO